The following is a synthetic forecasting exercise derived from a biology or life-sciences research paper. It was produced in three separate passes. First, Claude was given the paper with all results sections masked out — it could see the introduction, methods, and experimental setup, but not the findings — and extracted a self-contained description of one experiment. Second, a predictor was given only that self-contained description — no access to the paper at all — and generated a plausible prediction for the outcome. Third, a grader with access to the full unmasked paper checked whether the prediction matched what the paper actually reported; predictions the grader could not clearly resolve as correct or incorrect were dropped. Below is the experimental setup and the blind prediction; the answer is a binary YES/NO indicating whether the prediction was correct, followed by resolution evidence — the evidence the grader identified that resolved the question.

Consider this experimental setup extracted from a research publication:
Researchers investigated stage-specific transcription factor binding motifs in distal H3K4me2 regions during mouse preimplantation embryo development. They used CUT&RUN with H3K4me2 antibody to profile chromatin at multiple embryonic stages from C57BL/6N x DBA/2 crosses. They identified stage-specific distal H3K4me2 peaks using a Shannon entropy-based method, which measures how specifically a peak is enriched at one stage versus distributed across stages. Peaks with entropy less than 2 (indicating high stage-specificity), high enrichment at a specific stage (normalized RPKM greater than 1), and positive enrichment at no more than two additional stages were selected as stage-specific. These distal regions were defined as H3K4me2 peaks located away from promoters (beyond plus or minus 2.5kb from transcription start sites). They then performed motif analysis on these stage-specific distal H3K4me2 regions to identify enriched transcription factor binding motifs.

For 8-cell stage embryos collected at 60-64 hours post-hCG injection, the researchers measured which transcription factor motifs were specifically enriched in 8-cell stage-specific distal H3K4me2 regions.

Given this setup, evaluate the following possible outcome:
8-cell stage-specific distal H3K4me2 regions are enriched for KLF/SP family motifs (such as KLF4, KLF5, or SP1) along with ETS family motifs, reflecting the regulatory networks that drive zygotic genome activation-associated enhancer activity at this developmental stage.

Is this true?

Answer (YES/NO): NO